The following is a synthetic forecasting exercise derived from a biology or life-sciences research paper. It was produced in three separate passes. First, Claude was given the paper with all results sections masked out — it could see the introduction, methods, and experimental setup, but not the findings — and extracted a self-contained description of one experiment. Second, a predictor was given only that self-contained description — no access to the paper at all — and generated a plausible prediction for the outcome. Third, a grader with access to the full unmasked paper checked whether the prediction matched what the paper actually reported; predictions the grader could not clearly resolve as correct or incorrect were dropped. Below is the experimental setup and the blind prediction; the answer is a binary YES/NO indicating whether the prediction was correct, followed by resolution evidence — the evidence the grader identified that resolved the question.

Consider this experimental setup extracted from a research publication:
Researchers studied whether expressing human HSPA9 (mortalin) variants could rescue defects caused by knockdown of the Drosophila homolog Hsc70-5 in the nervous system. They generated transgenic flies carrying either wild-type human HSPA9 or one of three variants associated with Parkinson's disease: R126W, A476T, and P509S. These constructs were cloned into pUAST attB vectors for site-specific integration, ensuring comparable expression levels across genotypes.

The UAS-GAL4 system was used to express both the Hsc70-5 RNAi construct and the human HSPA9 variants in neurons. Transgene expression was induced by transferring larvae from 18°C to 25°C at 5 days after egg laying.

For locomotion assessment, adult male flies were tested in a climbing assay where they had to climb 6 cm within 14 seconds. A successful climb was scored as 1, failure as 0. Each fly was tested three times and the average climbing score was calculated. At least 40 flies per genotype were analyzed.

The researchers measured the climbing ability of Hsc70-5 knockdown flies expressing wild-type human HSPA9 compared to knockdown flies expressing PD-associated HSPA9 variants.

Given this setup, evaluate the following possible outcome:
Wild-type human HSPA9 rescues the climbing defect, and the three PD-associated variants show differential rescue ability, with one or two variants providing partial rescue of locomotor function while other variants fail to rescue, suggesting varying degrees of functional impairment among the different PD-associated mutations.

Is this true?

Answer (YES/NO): NO